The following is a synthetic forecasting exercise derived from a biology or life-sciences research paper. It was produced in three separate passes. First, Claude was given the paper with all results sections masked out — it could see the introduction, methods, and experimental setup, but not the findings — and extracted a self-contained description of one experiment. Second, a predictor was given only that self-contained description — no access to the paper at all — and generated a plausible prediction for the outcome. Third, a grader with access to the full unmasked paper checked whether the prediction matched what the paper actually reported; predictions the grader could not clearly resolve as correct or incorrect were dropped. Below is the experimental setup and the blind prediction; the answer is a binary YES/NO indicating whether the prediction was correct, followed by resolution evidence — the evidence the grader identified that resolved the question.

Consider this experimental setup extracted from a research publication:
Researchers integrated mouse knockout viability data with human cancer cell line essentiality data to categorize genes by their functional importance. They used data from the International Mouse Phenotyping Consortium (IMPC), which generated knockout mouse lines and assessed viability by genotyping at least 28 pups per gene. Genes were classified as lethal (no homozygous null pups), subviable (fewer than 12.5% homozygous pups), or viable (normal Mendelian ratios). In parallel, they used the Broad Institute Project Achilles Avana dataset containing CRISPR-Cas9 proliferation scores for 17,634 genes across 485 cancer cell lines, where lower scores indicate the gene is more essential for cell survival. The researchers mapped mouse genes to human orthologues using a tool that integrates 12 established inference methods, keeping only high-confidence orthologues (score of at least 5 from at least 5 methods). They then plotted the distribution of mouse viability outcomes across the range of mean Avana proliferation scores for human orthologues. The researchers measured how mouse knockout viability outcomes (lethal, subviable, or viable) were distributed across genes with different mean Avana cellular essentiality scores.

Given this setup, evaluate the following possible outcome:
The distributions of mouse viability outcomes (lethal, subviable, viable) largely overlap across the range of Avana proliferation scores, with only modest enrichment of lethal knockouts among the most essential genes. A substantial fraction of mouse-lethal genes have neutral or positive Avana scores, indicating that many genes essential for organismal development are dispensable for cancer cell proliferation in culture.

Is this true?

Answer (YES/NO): NO